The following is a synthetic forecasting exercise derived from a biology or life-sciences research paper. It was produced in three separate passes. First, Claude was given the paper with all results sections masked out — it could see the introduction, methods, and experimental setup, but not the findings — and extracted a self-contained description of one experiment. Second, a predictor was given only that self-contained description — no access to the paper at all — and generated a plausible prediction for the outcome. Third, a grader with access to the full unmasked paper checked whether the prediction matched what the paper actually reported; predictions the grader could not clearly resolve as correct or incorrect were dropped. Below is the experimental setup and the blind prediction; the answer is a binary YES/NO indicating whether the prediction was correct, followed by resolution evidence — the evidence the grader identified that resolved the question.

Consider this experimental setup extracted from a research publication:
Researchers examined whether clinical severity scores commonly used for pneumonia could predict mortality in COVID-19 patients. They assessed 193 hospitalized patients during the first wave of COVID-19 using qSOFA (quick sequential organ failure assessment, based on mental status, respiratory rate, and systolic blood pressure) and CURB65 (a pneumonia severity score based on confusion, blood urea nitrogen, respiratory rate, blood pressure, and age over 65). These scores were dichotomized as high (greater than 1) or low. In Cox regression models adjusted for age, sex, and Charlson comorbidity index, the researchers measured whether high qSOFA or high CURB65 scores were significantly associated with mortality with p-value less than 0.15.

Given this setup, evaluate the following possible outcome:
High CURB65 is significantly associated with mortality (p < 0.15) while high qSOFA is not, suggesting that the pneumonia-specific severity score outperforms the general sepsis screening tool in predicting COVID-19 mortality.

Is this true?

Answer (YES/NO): NO